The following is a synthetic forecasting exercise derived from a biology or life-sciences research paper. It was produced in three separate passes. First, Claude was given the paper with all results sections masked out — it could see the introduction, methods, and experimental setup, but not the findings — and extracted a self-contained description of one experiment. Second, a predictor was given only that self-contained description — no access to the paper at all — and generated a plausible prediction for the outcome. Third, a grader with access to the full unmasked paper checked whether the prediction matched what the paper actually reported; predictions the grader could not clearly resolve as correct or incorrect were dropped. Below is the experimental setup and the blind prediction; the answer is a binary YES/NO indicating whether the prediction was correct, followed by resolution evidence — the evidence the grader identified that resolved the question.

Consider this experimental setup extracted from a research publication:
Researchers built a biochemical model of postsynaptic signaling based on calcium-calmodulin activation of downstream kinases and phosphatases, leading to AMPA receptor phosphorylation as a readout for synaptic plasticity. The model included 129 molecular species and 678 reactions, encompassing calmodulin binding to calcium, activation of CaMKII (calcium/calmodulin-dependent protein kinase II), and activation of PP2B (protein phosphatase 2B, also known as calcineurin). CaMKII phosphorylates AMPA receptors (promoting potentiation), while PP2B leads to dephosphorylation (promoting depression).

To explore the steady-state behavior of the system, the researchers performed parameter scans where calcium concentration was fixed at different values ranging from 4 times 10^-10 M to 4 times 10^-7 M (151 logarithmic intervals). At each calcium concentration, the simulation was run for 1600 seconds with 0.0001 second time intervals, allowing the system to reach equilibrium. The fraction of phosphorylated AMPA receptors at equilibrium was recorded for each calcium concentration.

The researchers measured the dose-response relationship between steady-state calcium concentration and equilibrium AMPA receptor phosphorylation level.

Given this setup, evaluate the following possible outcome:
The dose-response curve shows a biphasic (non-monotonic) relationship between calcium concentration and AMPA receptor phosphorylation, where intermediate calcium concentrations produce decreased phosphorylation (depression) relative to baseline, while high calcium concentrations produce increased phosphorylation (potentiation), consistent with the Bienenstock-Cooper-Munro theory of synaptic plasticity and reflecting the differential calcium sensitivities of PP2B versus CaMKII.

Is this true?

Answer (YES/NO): YES